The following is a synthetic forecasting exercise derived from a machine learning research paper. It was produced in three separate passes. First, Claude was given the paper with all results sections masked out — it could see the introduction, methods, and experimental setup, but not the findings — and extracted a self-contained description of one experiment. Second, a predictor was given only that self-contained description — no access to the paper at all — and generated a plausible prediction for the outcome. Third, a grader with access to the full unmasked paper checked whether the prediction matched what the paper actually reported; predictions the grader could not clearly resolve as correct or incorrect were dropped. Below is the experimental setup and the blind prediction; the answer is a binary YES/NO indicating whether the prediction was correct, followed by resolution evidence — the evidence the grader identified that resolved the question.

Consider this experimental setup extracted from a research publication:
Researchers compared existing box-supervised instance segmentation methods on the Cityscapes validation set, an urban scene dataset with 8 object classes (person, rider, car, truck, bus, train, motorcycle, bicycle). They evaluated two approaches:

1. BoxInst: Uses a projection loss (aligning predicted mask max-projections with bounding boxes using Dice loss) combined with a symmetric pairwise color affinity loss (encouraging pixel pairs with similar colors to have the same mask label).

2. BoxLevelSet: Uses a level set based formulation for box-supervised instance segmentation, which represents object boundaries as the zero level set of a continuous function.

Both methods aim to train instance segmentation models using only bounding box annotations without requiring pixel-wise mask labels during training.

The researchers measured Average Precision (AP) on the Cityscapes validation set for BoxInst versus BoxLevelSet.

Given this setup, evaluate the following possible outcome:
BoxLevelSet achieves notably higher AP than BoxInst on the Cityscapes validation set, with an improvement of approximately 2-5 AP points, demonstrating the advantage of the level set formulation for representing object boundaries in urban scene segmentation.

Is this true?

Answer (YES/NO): NO